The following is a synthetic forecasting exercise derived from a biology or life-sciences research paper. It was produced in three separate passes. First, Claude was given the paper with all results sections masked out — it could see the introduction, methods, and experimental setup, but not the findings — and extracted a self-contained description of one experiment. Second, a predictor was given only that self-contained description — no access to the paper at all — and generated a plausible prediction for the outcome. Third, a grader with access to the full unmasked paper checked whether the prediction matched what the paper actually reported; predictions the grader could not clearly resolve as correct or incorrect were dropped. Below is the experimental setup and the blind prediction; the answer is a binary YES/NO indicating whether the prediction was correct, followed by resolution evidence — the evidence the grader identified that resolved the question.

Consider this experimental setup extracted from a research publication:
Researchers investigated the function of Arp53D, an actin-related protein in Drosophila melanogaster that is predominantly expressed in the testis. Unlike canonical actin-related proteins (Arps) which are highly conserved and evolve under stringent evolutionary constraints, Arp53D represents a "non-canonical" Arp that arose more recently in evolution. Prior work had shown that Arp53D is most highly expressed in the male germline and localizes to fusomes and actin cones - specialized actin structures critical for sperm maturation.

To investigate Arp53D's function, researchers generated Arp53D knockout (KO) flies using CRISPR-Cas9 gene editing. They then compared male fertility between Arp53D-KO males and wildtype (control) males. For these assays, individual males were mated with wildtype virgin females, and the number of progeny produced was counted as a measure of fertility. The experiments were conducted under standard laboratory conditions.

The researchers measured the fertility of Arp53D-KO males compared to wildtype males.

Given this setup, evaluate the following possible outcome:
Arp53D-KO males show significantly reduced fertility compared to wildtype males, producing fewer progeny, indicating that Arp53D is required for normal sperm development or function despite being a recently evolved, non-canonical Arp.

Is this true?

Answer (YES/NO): NO